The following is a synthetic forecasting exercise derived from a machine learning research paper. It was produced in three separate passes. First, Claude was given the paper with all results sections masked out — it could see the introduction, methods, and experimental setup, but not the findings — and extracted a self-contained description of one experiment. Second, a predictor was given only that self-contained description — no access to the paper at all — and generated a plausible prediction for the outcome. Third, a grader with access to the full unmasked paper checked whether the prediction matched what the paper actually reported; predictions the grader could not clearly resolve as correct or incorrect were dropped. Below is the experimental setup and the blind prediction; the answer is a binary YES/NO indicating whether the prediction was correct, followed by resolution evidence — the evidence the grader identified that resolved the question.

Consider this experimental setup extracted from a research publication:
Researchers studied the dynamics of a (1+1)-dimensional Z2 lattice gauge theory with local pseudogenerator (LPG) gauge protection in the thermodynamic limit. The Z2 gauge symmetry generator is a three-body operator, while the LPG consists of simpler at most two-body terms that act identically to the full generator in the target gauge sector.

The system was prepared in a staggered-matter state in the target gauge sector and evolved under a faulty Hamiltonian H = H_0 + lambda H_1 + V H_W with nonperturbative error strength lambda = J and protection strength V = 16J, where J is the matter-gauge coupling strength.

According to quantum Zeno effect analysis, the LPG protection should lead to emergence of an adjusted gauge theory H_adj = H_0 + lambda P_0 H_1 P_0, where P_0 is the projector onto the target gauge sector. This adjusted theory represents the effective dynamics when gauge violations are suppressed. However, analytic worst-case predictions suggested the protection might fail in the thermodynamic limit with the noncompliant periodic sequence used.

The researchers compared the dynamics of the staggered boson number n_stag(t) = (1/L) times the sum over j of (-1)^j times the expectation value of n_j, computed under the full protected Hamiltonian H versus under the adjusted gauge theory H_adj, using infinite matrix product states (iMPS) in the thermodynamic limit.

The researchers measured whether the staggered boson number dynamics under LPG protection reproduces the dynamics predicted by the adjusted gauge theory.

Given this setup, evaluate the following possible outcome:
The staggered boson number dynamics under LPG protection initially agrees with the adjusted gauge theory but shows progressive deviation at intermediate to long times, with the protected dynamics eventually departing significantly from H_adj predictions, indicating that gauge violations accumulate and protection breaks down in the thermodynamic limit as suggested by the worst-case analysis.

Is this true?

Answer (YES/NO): NO